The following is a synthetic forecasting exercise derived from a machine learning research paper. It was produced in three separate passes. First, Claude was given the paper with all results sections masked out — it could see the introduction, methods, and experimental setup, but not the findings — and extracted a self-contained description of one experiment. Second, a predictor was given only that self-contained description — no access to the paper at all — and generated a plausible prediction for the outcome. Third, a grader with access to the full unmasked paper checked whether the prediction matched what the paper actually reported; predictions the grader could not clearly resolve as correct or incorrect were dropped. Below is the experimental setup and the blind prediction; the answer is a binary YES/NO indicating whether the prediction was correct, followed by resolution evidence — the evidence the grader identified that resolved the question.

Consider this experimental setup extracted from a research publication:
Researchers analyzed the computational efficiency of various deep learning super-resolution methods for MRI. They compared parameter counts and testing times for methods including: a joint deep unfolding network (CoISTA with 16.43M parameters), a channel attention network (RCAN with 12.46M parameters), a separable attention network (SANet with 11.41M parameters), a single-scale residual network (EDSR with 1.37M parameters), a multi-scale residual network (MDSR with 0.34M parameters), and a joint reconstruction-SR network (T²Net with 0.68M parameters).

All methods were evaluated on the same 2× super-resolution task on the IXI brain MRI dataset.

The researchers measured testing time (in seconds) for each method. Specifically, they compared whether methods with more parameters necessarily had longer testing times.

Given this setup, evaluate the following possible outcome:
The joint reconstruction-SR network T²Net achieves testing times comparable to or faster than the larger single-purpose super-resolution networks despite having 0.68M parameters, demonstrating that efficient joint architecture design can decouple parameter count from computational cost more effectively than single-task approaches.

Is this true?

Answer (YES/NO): NO